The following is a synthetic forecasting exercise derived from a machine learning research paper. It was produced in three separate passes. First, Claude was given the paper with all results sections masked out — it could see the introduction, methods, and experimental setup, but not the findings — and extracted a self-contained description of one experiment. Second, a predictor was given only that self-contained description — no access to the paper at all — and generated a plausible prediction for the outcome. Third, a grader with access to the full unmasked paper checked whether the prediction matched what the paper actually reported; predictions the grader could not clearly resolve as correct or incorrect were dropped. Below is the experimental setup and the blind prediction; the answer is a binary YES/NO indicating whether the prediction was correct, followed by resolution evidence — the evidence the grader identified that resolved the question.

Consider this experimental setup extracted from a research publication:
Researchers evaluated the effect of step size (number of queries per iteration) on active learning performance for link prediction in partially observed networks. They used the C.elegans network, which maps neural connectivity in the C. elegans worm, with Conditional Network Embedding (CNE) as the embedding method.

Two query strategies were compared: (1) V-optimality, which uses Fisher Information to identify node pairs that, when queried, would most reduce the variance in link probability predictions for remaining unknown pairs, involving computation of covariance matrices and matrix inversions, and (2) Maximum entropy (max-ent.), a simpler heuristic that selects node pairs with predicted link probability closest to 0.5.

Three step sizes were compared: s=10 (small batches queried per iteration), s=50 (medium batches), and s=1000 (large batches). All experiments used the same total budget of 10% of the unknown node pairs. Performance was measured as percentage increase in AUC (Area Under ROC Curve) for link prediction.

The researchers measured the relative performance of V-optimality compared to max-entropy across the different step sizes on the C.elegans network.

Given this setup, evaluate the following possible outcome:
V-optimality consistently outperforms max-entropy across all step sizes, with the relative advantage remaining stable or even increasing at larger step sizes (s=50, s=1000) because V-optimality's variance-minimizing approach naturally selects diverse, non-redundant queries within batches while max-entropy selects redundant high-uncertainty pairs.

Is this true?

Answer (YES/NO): NO